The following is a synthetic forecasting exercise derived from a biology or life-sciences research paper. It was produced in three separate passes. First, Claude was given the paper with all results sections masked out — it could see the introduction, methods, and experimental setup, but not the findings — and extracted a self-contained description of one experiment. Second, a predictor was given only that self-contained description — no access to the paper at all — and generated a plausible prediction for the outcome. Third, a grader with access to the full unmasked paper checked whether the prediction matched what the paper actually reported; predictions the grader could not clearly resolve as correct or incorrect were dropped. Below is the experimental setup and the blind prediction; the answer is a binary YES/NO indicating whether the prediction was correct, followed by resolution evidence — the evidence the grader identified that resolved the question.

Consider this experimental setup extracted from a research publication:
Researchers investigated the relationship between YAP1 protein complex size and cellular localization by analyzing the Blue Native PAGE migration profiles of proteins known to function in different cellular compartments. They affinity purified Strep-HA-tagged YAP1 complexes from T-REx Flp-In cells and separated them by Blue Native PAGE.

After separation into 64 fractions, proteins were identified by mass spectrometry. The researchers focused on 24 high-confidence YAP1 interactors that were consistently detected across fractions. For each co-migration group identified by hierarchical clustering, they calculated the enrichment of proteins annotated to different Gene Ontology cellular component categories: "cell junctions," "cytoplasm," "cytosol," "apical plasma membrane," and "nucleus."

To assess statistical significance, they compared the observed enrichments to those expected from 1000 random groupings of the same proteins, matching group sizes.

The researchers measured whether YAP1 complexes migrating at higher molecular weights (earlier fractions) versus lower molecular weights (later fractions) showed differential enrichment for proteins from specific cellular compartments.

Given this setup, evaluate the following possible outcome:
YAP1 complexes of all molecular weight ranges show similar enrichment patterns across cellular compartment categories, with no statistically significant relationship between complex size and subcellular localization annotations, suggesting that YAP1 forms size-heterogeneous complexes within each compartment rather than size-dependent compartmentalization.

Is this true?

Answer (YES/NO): NO